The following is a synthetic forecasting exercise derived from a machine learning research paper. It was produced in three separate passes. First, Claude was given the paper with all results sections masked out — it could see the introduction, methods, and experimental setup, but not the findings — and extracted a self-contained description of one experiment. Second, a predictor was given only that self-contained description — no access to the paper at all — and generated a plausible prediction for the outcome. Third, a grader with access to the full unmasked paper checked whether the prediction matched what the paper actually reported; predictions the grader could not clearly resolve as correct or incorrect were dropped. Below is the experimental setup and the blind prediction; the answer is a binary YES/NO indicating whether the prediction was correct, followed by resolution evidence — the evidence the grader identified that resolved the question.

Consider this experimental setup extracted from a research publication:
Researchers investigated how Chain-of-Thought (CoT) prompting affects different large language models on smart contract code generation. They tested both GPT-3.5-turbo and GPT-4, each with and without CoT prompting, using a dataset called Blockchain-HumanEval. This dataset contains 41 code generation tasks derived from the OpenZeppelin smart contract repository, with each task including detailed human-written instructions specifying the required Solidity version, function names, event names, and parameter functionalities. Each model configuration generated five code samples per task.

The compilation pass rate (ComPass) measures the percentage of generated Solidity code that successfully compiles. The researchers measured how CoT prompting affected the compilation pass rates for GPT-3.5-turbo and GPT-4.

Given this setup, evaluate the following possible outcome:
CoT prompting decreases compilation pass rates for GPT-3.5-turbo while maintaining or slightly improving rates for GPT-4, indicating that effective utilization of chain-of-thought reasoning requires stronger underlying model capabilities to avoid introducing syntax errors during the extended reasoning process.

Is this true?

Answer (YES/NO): NO